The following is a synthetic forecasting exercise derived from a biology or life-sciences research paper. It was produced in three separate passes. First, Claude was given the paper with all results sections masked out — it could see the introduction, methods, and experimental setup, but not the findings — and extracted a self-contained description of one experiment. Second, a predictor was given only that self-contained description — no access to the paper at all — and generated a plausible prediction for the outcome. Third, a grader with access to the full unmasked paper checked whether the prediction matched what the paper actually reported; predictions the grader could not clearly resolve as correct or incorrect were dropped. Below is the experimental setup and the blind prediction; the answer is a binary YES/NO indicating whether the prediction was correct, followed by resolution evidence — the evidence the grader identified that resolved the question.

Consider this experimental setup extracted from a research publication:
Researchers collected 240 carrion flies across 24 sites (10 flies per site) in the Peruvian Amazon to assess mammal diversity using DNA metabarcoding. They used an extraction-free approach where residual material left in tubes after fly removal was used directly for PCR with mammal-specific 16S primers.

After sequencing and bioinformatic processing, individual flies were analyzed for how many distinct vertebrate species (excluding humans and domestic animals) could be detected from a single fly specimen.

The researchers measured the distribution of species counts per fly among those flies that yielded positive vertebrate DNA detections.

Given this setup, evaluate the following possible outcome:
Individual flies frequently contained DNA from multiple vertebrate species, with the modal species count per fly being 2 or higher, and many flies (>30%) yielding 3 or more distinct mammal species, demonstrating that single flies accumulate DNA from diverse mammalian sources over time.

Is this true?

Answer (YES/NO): NO